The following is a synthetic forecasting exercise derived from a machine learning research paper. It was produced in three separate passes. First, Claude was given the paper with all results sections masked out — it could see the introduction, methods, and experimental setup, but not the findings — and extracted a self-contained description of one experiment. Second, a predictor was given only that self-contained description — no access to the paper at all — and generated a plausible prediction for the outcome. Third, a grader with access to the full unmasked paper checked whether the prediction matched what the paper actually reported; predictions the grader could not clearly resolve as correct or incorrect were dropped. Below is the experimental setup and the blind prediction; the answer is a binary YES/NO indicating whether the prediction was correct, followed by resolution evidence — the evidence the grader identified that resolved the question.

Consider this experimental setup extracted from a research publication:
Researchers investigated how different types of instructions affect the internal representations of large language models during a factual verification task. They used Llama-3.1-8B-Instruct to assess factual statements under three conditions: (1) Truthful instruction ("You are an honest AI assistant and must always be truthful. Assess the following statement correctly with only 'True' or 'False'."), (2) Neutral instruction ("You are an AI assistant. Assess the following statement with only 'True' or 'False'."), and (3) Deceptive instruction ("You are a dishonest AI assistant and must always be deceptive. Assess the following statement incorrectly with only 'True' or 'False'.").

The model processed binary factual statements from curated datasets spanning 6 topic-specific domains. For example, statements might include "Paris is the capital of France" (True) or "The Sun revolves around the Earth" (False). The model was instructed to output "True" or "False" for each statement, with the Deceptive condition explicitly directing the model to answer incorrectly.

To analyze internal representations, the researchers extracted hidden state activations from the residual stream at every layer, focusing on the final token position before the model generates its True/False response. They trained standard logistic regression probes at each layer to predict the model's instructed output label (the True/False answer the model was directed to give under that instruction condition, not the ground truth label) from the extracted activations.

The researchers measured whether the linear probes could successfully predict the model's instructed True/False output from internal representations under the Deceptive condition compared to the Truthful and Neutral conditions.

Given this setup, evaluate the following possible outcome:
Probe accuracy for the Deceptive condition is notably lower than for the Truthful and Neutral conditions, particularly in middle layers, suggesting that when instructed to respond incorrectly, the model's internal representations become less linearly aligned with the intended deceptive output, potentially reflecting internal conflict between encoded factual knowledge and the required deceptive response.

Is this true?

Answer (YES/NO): NO